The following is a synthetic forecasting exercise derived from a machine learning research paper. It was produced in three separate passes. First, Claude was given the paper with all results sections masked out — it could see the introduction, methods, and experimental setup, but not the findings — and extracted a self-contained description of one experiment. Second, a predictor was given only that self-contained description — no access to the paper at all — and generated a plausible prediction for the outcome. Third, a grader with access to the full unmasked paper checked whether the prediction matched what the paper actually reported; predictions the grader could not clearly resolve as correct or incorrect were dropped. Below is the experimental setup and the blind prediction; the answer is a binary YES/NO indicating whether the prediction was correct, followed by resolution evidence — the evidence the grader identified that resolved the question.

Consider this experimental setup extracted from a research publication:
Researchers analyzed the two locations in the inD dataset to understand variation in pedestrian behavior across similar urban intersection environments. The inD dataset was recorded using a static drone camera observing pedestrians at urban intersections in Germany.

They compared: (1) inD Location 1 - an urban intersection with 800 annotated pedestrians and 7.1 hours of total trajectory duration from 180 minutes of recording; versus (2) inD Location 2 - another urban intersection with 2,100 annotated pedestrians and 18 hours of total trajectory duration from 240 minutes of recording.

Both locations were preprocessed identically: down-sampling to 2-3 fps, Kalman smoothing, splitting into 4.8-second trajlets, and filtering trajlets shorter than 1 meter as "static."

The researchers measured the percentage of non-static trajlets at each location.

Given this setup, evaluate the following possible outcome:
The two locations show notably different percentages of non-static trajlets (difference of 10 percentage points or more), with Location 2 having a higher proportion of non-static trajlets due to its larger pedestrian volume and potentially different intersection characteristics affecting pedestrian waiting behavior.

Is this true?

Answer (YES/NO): NO